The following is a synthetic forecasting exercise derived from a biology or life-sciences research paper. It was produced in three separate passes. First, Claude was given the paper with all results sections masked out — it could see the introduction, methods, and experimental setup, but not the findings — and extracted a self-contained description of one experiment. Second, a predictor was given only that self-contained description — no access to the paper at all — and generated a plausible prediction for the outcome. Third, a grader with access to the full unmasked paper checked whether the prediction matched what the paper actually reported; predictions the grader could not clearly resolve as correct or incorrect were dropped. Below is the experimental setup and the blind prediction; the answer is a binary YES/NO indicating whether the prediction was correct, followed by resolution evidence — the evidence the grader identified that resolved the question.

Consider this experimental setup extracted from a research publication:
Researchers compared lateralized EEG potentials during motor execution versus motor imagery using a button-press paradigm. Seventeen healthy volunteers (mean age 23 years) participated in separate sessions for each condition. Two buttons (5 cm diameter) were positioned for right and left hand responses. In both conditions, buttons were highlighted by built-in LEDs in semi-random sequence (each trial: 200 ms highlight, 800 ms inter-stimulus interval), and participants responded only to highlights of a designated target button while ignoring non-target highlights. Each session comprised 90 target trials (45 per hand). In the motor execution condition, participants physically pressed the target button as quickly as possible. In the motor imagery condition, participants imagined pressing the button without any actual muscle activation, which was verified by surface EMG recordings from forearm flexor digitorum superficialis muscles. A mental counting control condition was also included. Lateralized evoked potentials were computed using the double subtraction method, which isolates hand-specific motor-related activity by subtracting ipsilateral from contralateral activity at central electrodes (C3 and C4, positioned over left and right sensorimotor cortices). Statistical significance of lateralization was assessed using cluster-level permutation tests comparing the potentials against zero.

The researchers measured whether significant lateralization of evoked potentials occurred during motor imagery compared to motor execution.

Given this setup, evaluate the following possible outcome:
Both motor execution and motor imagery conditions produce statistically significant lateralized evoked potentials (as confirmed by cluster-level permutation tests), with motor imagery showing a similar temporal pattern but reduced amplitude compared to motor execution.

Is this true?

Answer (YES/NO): NO